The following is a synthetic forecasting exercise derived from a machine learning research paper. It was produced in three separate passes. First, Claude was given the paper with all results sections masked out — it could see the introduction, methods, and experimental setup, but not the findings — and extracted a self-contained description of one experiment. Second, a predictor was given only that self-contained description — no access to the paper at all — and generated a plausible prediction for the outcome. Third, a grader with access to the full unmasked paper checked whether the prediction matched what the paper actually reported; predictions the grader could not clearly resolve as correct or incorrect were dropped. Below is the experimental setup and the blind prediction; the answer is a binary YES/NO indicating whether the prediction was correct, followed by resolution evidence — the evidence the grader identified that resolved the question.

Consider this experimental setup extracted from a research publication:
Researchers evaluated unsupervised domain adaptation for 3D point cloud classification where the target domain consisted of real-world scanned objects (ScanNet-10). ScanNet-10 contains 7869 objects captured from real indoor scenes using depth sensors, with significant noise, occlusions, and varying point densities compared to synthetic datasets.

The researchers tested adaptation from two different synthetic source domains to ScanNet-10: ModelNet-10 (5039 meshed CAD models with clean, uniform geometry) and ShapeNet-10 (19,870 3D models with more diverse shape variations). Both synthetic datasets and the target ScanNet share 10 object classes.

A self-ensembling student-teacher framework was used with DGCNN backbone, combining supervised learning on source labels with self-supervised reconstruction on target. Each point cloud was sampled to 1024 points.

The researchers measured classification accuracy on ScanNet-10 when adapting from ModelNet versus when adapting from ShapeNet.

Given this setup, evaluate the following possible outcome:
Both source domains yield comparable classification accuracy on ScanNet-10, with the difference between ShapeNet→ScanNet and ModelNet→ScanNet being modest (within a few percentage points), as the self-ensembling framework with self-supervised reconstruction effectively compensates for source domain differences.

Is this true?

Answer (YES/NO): YES